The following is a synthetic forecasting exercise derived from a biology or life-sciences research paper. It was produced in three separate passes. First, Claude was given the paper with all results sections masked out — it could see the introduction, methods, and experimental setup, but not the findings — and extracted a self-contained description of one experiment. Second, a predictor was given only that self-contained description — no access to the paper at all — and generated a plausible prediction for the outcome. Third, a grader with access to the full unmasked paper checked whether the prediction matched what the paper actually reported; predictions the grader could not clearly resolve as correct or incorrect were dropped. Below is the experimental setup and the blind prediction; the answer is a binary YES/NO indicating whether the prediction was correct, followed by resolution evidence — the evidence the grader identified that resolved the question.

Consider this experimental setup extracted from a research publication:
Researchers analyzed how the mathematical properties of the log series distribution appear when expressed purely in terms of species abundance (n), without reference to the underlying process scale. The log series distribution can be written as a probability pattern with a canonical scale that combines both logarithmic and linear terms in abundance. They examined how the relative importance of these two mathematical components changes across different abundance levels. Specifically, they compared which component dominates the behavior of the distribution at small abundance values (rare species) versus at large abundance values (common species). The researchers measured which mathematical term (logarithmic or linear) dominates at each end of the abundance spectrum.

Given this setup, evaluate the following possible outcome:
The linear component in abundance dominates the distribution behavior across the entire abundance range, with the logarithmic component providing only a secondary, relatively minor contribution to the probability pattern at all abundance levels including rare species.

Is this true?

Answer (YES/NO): NO